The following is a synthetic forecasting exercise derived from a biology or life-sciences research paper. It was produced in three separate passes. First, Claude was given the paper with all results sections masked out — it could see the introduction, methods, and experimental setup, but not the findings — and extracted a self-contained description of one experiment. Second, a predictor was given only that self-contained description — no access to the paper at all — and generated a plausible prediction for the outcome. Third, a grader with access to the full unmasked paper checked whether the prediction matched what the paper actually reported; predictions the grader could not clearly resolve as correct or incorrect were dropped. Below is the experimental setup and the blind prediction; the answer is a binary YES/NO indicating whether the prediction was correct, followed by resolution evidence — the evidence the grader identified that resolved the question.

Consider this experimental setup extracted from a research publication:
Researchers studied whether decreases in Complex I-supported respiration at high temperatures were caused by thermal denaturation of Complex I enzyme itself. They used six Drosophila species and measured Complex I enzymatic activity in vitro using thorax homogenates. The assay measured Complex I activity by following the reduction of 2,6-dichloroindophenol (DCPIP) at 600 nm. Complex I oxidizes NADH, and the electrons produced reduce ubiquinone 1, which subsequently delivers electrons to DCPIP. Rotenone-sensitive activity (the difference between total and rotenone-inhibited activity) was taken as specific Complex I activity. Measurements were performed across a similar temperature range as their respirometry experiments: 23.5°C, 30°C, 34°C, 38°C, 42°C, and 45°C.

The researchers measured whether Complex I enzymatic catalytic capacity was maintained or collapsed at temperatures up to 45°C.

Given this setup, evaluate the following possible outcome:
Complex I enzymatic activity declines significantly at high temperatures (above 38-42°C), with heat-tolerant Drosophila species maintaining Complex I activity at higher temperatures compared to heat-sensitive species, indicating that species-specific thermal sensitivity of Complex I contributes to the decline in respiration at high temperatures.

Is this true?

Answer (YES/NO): NO